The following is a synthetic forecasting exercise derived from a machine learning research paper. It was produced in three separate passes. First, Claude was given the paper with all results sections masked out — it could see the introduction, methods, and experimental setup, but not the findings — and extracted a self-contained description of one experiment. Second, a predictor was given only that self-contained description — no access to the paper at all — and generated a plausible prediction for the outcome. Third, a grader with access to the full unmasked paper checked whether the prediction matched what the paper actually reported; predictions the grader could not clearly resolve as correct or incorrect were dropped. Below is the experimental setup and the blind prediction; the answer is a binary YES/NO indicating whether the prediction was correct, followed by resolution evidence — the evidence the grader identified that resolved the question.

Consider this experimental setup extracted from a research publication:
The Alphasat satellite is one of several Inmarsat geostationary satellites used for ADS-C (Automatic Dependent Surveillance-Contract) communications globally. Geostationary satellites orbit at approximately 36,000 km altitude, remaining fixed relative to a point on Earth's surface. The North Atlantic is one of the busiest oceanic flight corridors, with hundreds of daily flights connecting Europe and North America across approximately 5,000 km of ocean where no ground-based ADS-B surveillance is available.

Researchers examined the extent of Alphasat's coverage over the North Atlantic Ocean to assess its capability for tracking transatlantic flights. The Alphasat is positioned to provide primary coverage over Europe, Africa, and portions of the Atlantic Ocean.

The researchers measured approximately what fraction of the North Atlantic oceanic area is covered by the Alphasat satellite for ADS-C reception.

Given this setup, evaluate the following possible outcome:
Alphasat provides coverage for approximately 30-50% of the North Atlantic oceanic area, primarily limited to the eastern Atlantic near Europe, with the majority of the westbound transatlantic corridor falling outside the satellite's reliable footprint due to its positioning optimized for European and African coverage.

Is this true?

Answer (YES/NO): YES